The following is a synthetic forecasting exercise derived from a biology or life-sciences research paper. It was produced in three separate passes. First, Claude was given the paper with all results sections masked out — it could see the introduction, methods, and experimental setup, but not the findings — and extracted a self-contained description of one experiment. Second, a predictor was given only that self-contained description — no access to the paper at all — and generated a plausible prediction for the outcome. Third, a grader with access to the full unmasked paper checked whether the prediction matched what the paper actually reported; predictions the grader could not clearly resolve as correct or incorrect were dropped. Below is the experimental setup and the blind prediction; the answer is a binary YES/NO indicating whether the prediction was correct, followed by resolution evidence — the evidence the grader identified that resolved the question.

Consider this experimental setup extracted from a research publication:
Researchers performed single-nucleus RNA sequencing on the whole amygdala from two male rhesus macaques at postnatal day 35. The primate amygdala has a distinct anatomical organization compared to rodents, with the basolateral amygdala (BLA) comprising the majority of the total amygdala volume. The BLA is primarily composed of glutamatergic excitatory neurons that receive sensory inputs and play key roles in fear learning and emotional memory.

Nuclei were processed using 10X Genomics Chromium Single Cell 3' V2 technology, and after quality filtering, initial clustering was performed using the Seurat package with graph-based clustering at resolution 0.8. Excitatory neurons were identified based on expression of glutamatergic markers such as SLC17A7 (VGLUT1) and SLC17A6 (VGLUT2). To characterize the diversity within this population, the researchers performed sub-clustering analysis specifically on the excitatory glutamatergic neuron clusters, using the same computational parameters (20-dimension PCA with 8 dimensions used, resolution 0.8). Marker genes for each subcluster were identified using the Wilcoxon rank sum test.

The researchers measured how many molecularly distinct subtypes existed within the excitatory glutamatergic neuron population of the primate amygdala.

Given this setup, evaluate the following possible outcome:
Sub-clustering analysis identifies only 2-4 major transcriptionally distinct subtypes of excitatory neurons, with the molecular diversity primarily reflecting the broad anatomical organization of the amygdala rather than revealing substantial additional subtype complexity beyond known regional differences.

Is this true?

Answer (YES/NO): NO